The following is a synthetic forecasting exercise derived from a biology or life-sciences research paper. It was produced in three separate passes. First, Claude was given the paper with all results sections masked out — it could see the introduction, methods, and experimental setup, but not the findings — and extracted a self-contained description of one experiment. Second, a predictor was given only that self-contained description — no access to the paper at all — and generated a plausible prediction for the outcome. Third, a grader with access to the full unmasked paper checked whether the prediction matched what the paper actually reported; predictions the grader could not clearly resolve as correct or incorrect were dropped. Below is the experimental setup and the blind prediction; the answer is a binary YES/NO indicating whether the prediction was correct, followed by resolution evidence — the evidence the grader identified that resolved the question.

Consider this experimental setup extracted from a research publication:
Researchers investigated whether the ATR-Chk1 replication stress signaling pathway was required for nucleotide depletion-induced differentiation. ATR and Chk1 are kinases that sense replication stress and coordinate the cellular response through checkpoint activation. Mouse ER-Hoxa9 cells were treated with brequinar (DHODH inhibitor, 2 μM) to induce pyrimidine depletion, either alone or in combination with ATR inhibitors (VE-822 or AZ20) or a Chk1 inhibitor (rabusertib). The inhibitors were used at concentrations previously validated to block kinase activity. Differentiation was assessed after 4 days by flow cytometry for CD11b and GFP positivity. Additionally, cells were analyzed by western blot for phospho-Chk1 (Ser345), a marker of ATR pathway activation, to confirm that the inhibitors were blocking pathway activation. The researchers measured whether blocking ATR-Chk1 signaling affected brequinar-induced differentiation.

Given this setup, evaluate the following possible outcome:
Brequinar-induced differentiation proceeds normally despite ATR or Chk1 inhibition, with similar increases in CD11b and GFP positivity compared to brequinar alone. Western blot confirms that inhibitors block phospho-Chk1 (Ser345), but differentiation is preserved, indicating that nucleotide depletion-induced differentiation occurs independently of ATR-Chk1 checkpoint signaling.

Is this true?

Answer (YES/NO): YES